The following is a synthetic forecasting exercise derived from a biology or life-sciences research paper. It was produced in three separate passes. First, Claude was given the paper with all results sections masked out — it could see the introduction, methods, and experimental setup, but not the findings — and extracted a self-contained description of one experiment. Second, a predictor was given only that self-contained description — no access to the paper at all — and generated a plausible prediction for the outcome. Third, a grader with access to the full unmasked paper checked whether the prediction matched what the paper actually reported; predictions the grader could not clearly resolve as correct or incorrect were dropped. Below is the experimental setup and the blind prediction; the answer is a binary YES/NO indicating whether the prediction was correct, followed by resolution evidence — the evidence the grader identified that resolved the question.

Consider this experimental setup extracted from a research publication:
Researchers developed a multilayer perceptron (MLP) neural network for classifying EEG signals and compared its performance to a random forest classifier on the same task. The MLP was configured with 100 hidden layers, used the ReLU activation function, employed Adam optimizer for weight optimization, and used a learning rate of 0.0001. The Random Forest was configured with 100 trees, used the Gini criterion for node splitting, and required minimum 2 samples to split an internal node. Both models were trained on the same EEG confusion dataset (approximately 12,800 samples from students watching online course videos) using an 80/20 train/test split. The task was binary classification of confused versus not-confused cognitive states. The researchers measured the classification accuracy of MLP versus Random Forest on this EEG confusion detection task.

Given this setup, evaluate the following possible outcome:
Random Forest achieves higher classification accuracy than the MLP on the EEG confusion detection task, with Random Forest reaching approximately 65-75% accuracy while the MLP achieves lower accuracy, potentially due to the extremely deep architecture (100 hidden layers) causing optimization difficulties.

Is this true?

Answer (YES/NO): YES